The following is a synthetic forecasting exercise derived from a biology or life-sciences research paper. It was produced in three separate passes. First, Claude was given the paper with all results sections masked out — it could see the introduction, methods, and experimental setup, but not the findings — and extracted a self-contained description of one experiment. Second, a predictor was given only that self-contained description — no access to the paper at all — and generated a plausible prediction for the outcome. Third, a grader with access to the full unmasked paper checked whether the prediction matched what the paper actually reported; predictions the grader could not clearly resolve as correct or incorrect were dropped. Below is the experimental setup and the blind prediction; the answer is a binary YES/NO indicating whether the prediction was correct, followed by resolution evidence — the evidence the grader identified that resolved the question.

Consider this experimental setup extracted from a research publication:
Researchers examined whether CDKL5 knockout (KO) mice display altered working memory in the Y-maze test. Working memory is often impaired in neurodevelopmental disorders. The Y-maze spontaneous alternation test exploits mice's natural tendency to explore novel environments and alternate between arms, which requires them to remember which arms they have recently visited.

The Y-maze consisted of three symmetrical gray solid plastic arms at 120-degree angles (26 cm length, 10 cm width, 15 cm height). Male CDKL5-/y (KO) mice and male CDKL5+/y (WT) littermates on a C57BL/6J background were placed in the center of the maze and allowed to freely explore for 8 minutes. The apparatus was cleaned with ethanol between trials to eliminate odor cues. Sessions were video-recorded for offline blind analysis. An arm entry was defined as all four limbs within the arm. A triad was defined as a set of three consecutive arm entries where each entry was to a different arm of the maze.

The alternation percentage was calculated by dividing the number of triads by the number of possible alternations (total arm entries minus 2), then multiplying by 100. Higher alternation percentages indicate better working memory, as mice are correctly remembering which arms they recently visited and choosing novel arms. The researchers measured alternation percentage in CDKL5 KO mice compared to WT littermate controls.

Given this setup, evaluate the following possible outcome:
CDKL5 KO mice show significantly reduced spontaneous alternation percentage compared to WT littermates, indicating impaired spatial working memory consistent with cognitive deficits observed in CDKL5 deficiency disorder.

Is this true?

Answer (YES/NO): NO